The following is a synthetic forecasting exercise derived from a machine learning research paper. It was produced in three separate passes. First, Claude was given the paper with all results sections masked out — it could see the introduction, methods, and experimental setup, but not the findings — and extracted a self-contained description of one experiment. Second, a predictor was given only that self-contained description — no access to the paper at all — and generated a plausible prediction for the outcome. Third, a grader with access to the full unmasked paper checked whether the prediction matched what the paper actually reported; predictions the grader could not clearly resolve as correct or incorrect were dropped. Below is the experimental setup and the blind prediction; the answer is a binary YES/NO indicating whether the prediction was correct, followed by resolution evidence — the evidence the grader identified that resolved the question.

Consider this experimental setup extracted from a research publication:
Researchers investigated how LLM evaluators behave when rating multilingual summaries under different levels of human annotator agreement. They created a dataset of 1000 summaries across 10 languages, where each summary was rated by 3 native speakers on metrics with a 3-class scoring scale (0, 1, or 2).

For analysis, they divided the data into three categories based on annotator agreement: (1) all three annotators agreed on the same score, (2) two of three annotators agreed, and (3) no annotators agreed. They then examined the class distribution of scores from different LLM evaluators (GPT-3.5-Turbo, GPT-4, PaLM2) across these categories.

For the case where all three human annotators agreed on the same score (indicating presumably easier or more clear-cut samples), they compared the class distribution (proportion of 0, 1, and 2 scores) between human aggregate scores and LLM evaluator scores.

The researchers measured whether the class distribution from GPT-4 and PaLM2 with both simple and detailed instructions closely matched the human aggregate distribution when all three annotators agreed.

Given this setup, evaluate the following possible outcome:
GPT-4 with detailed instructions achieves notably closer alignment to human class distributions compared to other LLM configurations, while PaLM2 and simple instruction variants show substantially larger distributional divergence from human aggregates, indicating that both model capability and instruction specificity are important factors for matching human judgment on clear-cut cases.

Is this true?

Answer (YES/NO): NO